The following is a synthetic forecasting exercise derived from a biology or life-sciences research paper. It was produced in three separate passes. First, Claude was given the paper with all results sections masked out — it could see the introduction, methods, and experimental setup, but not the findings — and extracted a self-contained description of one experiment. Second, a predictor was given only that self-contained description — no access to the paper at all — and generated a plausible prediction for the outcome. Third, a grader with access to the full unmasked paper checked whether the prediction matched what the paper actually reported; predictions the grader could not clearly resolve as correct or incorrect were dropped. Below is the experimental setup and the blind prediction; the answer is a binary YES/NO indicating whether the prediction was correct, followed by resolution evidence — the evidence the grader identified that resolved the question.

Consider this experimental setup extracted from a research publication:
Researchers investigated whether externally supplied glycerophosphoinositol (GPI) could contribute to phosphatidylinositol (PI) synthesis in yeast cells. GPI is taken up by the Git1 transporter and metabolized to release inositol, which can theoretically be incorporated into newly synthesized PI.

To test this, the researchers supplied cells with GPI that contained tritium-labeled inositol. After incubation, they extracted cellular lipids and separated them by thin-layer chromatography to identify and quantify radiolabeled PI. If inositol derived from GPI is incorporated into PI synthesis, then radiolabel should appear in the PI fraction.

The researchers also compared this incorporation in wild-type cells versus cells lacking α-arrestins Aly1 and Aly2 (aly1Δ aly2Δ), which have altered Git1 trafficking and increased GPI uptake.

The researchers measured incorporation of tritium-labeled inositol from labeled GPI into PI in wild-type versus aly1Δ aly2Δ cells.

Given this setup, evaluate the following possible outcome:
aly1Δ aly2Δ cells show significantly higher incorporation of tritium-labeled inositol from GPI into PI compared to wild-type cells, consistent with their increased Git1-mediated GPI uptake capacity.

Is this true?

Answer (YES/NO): YES